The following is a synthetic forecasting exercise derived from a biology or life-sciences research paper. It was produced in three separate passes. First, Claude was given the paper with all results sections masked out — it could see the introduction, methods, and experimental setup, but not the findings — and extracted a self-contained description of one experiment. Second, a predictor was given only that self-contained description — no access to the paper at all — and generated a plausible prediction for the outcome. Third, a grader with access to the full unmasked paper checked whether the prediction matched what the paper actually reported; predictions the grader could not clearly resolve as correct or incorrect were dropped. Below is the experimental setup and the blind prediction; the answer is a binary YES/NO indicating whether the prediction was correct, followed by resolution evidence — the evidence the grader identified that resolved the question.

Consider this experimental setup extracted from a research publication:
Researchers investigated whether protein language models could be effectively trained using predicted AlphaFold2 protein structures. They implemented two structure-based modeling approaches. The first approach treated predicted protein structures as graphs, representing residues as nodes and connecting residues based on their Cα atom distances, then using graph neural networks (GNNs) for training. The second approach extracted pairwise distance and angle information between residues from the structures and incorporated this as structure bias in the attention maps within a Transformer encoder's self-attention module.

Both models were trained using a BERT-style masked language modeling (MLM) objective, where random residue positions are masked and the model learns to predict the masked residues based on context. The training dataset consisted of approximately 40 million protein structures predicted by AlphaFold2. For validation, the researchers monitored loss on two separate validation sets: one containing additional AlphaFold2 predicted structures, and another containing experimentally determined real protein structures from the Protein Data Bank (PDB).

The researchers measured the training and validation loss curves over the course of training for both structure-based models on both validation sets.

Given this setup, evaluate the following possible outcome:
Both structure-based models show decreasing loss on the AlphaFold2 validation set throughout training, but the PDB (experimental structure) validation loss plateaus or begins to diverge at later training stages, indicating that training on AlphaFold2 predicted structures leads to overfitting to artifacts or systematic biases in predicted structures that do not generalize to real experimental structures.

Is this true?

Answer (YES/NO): YES